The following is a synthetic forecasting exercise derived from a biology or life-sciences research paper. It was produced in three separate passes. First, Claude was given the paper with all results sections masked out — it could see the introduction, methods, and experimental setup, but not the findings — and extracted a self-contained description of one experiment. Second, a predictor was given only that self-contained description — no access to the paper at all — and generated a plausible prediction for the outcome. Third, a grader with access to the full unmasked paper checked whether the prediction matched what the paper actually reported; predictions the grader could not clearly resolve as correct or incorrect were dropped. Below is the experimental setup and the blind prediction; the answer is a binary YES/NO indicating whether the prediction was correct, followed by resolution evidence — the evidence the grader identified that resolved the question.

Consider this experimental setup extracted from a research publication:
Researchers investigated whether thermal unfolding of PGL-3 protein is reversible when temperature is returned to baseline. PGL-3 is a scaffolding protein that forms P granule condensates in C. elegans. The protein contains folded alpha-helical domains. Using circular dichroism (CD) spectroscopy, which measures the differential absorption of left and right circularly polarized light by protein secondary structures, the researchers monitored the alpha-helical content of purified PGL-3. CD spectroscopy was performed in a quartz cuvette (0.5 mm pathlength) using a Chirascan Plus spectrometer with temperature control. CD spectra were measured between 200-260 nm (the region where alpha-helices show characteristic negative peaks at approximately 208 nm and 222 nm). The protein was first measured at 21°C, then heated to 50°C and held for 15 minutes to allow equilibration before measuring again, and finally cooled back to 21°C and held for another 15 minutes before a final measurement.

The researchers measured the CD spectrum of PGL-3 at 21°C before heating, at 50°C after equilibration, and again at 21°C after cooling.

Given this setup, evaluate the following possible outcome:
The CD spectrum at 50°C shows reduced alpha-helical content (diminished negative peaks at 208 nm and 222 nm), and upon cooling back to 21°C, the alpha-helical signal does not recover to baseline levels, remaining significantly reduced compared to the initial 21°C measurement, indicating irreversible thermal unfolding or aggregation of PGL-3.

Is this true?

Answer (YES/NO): YES